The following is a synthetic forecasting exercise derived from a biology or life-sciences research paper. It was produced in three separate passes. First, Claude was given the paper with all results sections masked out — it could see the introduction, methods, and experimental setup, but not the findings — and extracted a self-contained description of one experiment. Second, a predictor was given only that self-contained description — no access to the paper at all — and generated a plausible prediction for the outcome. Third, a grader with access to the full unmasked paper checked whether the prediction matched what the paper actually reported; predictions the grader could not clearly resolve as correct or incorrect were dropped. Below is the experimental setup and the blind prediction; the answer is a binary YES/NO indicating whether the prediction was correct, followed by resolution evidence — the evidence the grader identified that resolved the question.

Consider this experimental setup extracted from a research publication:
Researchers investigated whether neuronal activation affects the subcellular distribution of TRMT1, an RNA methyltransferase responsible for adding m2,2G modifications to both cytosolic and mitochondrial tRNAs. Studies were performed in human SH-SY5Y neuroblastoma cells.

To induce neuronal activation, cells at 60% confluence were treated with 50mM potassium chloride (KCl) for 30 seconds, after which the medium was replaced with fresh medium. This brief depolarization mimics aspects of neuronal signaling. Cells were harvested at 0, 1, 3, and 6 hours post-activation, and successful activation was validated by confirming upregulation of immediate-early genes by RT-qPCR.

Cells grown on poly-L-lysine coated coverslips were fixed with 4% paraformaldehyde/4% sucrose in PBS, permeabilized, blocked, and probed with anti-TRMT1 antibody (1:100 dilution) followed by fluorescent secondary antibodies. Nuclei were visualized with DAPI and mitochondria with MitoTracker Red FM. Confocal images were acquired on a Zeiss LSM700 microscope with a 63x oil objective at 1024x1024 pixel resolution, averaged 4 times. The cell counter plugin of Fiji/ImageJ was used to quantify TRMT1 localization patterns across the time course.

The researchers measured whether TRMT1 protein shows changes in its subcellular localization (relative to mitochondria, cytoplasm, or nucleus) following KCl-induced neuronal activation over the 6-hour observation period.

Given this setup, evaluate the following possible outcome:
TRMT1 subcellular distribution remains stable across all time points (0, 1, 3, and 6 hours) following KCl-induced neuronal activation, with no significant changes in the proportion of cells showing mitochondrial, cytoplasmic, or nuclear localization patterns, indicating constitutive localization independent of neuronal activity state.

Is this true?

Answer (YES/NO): NO